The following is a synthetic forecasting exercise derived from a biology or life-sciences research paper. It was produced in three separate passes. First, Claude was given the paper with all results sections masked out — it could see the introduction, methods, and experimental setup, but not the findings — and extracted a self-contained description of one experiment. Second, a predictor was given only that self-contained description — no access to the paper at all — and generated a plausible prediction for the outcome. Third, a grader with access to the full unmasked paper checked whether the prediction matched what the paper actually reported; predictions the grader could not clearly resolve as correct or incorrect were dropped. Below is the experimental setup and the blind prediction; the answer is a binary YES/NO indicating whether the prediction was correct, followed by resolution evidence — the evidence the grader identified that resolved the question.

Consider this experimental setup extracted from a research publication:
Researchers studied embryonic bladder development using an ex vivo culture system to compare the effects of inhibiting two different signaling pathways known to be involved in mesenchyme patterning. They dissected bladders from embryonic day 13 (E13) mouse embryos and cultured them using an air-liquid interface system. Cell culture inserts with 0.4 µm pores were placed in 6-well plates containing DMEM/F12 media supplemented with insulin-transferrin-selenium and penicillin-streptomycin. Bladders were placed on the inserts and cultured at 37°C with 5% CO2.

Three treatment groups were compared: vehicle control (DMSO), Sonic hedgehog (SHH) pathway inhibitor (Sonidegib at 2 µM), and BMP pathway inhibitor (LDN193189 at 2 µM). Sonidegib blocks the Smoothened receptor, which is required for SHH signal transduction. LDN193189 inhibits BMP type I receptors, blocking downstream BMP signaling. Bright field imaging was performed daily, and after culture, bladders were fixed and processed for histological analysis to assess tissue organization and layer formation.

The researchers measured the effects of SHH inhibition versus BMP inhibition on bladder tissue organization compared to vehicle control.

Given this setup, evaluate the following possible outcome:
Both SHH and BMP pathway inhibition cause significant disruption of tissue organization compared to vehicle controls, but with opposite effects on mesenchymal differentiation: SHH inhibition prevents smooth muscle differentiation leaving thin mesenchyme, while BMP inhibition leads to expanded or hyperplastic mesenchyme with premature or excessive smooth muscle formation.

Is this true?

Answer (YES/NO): NO